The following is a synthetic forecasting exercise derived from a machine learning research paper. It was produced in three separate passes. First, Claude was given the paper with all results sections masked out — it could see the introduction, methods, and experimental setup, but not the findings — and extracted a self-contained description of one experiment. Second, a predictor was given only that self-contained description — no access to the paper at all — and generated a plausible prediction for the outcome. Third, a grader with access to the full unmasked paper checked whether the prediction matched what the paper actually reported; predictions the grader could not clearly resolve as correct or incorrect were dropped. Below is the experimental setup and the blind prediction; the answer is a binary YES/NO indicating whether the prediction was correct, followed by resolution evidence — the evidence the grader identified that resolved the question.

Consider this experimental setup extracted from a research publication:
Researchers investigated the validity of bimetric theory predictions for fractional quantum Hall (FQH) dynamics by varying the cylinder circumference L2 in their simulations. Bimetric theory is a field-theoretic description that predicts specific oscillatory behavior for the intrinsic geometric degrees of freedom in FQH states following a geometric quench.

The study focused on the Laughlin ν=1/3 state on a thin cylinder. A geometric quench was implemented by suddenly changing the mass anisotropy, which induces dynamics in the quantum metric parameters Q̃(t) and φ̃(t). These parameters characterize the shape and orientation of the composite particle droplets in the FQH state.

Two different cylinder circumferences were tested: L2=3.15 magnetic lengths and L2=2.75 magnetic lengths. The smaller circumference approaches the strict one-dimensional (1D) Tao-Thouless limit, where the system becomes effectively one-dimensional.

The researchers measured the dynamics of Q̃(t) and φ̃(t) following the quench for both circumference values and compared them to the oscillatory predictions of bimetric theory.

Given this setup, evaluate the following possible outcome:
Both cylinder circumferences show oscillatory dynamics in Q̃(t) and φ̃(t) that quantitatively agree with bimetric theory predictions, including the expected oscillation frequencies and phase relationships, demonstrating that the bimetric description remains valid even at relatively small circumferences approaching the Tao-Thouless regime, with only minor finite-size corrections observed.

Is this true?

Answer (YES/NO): NO